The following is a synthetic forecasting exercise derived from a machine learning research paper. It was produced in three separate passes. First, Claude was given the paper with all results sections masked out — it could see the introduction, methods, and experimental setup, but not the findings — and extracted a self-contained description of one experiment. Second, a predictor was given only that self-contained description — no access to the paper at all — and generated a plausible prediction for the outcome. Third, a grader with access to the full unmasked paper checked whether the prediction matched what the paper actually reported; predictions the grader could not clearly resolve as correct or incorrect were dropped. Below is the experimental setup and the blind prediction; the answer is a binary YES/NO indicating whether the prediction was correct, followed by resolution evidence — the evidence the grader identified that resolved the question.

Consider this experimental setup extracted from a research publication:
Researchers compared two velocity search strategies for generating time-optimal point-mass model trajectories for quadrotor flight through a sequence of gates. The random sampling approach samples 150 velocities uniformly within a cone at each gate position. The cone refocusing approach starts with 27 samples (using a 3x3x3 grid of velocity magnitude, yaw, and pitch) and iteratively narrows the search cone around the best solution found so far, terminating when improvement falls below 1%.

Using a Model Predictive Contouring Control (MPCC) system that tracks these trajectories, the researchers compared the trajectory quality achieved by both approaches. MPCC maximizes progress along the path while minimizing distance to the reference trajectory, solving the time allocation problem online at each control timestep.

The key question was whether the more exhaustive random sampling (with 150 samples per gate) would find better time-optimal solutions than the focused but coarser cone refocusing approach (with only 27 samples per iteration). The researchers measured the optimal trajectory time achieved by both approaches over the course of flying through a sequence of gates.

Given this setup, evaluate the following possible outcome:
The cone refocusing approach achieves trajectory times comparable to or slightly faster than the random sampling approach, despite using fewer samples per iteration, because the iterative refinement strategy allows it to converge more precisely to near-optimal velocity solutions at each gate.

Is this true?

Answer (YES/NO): YES